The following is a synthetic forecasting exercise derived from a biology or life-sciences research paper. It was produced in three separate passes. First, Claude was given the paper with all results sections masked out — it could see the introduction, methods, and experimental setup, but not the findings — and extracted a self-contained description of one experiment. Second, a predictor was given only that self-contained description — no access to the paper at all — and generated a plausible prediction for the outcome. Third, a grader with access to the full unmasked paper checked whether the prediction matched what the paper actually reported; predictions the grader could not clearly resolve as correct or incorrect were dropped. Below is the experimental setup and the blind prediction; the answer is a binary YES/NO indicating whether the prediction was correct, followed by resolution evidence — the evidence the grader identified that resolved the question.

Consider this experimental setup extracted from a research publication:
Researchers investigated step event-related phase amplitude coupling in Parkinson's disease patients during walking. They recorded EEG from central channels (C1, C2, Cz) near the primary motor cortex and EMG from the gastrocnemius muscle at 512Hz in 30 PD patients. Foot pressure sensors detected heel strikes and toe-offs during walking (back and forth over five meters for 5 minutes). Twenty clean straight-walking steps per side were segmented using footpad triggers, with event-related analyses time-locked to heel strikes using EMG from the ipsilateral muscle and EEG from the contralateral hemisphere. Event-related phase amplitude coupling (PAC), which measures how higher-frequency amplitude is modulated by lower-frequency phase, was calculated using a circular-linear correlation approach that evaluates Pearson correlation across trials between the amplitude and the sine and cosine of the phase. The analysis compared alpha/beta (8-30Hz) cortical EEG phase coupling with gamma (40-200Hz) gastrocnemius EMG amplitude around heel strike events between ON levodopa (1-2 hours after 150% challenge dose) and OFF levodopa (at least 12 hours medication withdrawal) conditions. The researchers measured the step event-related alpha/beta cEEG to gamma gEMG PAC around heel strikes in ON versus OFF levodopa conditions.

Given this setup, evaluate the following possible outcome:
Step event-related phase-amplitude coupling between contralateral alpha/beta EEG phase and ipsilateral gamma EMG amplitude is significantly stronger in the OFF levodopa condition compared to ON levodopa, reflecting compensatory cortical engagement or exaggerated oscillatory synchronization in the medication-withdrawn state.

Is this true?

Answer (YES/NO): NO